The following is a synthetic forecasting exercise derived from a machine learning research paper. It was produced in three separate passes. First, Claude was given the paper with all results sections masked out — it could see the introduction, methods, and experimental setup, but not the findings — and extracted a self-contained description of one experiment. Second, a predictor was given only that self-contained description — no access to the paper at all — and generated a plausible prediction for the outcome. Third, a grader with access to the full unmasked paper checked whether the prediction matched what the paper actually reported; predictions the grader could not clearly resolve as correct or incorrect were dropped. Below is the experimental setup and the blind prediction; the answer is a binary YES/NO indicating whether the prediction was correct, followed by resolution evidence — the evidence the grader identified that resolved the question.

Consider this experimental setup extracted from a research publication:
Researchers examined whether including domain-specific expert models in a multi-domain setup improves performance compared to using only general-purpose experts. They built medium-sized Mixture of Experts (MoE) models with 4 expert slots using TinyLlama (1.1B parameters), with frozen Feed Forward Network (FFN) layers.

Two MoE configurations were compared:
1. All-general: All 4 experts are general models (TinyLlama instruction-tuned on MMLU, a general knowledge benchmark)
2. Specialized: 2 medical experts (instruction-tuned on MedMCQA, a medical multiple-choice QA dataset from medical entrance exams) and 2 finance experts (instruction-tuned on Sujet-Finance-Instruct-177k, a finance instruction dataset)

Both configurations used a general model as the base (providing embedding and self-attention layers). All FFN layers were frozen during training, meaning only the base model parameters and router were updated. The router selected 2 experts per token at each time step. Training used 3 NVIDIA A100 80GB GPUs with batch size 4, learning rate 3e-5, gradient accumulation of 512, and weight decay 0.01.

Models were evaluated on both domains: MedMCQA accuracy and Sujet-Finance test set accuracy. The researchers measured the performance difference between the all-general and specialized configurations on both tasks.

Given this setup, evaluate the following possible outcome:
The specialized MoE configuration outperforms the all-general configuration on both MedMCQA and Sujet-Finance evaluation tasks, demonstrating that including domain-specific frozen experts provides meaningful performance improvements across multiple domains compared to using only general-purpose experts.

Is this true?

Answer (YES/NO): YES